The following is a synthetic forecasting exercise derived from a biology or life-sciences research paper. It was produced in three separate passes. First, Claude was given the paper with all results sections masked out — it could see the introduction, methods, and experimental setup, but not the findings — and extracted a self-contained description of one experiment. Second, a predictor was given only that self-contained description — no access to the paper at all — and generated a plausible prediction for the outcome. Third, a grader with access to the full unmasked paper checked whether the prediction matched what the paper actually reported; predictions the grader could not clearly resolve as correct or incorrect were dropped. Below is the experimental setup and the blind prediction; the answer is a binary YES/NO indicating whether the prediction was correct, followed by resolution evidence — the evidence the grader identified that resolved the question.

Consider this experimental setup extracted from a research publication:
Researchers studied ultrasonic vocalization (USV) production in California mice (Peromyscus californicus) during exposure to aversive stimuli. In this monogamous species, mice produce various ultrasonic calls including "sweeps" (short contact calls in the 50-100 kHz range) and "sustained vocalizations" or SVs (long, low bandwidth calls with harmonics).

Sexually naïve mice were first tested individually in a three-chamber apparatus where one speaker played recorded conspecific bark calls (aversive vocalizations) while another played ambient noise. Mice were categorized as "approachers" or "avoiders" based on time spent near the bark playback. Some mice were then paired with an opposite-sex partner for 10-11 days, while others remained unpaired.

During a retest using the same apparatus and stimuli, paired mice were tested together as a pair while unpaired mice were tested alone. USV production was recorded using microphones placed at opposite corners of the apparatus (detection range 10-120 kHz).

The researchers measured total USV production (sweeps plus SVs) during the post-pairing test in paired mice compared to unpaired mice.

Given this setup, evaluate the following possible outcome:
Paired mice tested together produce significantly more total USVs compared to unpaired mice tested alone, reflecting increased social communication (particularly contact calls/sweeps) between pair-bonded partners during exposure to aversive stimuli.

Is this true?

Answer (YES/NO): YES